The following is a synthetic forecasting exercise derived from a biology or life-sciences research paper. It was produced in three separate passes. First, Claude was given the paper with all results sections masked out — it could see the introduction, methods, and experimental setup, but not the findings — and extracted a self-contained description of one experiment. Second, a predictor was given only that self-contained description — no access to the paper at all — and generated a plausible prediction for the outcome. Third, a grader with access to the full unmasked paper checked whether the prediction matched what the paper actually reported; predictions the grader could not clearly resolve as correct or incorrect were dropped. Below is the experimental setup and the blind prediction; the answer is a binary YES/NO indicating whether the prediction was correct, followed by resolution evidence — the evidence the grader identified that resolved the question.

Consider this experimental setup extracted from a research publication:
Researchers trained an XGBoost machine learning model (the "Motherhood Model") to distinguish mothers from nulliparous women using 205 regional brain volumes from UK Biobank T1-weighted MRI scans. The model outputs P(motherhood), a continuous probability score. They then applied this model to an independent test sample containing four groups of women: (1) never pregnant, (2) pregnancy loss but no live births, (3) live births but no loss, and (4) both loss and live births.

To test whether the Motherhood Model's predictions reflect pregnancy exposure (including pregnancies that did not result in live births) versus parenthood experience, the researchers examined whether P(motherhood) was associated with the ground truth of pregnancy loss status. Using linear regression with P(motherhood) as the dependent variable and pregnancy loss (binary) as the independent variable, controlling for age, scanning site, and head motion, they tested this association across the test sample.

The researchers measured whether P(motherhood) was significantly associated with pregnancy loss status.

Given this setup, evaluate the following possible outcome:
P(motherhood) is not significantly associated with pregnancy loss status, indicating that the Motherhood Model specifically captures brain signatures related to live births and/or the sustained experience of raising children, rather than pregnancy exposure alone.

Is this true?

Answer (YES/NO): YES